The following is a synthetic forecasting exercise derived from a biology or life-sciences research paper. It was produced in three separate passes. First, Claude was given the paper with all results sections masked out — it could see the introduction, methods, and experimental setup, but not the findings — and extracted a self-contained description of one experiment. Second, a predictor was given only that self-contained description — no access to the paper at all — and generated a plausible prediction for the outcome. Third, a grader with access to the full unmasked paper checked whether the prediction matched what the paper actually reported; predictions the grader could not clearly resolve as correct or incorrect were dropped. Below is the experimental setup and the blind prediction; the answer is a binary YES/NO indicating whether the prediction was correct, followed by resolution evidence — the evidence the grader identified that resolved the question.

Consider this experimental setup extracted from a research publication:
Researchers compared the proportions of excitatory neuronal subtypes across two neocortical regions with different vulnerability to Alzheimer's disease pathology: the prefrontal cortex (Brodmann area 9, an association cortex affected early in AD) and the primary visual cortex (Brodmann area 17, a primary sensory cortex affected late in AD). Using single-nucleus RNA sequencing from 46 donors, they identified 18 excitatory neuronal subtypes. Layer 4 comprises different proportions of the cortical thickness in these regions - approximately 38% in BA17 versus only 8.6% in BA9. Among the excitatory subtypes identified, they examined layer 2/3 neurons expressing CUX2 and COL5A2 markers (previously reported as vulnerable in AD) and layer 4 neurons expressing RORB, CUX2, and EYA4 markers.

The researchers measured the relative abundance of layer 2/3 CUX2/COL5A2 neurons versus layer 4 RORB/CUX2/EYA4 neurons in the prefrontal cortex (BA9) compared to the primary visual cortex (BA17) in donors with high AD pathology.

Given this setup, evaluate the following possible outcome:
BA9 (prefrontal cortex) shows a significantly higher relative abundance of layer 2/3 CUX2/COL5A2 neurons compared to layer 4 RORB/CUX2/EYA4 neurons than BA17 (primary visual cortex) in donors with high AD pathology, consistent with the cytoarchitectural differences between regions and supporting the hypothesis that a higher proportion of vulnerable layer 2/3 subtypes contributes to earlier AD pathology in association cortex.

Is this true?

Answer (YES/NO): YES